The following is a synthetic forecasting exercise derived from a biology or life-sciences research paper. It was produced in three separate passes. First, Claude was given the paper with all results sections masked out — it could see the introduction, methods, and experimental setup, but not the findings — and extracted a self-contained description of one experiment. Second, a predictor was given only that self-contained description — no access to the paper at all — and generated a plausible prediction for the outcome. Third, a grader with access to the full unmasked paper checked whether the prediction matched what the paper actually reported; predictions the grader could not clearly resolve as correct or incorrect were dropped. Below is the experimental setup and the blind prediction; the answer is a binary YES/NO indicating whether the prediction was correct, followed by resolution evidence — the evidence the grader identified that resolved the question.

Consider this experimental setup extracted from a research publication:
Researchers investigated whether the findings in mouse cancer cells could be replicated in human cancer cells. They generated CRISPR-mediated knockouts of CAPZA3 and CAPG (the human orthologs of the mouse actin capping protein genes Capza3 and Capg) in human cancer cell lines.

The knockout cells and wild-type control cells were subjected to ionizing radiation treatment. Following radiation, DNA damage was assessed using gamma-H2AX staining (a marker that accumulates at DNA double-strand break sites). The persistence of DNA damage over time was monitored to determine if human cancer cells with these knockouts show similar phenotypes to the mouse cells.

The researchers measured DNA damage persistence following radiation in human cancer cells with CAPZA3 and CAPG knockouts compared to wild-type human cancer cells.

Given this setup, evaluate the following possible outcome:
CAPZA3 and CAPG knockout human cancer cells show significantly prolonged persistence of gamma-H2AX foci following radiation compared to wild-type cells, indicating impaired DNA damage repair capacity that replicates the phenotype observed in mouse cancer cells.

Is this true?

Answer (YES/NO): YES